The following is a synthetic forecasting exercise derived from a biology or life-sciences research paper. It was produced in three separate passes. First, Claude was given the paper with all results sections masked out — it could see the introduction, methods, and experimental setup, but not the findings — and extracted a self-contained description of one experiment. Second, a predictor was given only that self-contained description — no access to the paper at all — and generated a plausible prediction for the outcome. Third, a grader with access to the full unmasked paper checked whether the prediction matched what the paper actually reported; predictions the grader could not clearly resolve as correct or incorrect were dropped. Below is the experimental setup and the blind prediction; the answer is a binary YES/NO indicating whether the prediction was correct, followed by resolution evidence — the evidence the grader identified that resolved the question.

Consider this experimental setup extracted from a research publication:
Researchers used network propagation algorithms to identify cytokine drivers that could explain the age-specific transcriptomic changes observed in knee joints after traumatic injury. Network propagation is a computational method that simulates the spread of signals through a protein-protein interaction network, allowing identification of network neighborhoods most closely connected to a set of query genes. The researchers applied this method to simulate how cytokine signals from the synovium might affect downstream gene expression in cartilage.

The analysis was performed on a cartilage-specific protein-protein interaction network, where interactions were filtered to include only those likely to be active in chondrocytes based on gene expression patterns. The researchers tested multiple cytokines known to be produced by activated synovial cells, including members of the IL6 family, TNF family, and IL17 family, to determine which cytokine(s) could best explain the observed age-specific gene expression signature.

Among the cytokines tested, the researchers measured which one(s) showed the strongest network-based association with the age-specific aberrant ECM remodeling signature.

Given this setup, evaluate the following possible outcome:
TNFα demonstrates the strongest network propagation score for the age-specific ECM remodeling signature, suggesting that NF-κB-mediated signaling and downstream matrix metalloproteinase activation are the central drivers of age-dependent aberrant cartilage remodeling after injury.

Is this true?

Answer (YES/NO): NO